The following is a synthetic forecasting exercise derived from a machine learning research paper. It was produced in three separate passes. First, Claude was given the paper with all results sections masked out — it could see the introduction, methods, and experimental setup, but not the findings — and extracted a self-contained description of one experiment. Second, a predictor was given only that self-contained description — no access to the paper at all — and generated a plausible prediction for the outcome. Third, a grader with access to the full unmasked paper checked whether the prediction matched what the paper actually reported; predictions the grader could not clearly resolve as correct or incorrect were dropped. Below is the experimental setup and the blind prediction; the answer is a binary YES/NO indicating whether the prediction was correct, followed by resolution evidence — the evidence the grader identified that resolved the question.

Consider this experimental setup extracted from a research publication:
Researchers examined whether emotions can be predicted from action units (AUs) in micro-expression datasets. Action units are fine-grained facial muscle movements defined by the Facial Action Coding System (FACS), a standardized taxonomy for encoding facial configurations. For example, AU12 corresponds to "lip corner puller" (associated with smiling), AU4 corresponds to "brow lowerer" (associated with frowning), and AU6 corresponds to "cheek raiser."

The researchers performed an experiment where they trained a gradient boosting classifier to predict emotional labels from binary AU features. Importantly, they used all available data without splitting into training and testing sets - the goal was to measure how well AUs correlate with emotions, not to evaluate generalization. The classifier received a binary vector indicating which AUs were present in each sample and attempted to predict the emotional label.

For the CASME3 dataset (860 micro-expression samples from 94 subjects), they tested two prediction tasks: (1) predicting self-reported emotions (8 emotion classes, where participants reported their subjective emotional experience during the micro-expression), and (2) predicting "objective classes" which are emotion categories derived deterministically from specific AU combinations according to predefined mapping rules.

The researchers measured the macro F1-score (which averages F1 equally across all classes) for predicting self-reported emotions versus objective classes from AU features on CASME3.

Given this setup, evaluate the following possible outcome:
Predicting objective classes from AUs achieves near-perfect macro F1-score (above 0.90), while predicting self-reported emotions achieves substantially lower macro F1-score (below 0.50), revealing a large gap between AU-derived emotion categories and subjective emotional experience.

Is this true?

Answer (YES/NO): YES